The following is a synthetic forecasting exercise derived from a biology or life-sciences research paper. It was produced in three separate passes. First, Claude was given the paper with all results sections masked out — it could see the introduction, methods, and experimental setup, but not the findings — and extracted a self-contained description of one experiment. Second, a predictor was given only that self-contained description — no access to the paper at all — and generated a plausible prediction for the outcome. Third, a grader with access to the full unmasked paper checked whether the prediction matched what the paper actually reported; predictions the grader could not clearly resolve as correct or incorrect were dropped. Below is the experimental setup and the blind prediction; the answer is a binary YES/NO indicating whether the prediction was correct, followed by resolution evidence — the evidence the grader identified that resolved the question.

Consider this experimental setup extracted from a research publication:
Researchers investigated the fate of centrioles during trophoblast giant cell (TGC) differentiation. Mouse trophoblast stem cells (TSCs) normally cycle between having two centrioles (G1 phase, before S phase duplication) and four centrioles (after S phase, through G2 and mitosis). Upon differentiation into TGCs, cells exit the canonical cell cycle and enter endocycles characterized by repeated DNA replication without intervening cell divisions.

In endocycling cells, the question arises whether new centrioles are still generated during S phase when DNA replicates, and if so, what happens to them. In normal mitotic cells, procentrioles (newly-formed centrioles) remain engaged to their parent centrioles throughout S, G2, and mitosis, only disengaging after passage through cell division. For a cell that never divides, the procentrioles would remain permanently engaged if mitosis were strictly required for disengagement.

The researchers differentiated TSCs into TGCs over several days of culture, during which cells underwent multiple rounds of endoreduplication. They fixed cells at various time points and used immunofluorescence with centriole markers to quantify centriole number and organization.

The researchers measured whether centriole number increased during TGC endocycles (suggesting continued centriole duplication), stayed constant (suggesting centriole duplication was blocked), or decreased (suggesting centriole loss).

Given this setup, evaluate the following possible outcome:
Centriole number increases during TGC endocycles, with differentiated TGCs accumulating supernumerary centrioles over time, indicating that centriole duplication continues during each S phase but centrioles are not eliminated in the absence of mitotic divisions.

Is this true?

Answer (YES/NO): NO